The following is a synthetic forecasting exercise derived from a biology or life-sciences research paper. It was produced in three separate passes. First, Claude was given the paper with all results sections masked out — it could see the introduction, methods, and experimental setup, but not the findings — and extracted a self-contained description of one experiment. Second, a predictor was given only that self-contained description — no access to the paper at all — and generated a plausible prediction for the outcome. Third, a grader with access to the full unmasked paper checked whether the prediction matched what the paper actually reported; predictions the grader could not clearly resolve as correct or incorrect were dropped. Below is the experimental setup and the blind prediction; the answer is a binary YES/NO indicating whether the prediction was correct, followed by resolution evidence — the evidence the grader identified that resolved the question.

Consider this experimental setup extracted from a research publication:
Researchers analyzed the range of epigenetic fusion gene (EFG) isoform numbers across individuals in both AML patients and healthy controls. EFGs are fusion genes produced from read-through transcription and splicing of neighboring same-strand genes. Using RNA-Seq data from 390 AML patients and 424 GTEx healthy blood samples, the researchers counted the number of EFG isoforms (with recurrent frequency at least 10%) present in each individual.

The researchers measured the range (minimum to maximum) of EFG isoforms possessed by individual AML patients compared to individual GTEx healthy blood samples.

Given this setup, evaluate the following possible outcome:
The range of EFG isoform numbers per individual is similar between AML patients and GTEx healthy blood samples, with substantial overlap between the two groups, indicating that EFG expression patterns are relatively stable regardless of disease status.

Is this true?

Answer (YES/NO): NO